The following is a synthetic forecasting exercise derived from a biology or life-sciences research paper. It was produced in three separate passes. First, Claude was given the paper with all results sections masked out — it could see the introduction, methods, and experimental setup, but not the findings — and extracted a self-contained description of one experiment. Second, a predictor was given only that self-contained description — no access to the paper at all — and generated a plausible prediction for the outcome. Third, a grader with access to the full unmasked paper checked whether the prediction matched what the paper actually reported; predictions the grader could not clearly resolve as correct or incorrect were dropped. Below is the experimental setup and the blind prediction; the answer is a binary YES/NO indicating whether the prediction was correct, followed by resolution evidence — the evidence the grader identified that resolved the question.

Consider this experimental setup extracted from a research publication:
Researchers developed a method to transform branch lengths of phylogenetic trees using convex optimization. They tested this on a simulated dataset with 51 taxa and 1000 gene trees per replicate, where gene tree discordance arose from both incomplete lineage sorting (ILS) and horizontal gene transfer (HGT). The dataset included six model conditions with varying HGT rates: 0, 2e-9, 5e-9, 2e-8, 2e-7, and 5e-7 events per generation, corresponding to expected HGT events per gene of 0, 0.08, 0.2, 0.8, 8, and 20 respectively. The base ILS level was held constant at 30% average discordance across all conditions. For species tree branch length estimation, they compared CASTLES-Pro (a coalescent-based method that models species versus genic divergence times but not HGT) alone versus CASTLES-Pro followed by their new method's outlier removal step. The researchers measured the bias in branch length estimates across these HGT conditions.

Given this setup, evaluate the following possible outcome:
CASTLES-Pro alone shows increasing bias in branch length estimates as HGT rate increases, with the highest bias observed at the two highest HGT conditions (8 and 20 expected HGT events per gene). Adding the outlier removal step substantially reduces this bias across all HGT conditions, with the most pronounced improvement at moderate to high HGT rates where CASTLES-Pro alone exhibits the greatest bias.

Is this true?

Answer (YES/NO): YES